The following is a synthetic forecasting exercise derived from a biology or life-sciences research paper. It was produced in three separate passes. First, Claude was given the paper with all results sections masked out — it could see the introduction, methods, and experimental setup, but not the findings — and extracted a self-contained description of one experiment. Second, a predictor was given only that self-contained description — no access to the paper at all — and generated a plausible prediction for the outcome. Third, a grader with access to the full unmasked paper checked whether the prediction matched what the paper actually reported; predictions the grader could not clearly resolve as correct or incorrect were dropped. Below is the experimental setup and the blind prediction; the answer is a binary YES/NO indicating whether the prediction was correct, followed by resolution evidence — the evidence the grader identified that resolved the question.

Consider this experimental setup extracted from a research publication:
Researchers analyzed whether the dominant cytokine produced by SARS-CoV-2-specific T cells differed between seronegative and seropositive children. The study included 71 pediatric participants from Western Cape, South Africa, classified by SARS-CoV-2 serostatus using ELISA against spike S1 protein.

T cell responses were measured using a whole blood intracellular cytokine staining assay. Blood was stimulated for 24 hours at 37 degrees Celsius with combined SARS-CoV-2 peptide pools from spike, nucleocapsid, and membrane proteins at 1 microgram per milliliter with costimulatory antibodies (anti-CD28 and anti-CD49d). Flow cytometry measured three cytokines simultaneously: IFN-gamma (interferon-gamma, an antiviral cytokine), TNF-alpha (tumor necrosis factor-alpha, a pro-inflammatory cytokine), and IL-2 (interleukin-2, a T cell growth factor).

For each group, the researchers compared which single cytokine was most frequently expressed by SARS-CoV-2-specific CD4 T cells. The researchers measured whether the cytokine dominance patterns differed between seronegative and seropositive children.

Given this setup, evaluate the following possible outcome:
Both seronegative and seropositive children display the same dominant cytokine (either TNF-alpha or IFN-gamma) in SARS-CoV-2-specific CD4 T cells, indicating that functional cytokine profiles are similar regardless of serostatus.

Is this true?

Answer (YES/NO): NO